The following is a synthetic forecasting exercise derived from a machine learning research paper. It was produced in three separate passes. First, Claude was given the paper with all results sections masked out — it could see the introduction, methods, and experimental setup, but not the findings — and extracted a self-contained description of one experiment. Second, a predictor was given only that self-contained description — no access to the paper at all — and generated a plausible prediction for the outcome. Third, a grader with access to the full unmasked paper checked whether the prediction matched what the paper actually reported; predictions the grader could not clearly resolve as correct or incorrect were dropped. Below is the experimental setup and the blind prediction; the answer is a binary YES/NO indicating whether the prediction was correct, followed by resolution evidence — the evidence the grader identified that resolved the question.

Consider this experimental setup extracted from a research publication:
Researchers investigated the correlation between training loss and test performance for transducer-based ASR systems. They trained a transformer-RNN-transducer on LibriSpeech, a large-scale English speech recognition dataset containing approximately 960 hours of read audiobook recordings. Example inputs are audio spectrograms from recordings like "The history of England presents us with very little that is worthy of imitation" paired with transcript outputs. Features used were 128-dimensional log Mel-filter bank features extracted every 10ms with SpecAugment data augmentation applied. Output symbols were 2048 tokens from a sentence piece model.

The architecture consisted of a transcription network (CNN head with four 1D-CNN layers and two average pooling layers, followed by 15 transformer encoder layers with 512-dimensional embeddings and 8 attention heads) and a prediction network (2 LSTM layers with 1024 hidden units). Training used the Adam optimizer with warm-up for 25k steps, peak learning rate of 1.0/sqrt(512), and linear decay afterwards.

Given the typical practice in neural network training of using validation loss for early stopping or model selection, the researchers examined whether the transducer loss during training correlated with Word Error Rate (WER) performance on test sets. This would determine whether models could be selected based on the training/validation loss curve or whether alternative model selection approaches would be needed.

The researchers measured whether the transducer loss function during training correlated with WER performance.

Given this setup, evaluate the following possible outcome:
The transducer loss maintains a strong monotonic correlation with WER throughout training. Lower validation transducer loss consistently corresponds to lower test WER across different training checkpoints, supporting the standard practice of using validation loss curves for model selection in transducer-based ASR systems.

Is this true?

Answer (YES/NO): NO